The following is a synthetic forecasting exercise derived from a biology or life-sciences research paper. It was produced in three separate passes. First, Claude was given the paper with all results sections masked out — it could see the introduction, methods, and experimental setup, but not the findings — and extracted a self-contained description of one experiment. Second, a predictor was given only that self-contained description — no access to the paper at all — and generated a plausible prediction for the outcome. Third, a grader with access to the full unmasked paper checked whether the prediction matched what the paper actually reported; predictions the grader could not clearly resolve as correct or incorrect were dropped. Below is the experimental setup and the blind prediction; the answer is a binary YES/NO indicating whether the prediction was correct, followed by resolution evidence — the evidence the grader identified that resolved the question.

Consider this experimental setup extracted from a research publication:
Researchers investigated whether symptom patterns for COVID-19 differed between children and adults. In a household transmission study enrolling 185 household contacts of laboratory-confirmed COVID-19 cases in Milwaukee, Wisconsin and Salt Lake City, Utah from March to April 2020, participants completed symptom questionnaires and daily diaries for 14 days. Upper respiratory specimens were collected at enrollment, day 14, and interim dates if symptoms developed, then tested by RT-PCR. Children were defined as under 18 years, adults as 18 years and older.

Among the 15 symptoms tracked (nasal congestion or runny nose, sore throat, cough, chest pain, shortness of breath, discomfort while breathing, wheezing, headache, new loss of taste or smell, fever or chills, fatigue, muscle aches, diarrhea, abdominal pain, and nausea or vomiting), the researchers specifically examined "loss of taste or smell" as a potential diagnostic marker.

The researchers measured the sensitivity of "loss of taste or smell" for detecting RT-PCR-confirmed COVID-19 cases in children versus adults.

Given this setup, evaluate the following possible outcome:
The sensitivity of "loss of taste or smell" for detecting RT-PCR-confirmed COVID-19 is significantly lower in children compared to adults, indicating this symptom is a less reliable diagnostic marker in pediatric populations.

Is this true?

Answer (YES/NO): NO